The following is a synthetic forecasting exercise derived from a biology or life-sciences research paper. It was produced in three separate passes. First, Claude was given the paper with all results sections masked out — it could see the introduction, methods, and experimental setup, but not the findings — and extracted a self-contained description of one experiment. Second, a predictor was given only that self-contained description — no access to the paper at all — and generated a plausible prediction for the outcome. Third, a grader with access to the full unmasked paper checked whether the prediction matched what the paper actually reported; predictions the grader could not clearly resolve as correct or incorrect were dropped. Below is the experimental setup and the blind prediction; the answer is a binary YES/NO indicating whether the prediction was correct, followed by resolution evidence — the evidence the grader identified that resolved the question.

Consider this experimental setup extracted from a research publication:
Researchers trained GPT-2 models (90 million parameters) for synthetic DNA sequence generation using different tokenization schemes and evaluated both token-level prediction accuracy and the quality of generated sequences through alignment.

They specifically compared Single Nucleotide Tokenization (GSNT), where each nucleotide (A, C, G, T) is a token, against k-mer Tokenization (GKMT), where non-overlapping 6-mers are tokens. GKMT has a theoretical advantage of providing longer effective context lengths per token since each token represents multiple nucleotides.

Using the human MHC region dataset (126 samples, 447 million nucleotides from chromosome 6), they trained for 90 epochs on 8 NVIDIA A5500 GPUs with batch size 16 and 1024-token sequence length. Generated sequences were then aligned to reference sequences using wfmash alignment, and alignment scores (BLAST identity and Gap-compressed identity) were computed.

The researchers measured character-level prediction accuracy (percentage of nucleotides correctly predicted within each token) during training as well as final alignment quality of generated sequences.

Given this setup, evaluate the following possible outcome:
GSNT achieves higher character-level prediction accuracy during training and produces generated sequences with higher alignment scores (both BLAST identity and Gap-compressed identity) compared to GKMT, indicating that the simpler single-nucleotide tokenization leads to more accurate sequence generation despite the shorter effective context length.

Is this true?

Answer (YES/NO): NO